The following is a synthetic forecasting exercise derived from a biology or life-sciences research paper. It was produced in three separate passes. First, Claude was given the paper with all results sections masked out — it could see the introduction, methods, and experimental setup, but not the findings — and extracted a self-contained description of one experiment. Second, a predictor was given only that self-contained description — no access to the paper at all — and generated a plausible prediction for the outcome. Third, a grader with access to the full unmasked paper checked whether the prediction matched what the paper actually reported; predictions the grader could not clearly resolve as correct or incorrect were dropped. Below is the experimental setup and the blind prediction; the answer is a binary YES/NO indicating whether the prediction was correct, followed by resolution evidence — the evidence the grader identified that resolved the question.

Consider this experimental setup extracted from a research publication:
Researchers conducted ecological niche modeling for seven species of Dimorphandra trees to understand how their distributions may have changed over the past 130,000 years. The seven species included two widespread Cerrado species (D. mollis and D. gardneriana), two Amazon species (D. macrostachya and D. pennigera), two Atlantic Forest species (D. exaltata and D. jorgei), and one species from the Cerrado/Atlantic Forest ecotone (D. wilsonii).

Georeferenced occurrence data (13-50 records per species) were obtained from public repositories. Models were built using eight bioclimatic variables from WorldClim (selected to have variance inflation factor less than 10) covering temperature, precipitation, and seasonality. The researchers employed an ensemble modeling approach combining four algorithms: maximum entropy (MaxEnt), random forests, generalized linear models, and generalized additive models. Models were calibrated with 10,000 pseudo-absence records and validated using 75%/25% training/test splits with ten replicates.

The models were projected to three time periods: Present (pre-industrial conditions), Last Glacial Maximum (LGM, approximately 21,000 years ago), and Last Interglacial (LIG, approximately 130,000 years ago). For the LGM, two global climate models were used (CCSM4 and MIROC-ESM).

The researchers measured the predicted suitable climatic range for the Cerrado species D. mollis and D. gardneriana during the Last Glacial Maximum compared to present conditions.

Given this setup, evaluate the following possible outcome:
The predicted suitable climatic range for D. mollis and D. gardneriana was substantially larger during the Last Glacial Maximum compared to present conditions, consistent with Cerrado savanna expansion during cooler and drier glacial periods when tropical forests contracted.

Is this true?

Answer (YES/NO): YES